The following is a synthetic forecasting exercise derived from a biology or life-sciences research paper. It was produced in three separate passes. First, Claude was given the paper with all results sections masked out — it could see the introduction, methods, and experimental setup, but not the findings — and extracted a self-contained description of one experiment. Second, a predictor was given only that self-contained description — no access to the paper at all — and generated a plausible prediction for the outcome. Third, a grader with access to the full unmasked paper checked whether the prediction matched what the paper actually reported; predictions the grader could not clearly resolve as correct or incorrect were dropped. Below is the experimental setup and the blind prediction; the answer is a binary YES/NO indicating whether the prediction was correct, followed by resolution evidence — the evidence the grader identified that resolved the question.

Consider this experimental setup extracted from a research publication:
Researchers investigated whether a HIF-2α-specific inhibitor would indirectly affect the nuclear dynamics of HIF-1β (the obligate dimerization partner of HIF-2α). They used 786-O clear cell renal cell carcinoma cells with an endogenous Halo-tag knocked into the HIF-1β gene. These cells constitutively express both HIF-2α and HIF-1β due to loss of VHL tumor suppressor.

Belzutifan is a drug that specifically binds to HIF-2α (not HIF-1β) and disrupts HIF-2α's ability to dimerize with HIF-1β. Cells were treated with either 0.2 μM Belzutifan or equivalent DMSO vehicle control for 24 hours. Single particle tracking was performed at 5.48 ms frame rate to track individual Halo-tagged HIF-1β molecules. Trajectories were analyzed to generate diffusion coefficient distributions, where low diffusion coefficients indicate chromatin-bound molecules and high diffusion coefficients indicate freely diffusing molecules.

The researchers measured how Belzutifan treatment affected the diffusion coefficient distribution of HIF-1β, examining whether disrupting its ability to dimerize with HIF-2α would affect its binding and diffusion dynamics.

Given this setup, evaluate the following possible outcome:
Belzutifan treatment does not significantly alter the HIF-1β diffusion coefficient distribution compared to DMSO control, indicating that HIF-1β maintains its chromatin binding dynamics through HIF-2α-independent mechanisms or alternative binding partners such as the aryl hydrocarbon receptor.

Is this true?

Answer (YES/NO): NO